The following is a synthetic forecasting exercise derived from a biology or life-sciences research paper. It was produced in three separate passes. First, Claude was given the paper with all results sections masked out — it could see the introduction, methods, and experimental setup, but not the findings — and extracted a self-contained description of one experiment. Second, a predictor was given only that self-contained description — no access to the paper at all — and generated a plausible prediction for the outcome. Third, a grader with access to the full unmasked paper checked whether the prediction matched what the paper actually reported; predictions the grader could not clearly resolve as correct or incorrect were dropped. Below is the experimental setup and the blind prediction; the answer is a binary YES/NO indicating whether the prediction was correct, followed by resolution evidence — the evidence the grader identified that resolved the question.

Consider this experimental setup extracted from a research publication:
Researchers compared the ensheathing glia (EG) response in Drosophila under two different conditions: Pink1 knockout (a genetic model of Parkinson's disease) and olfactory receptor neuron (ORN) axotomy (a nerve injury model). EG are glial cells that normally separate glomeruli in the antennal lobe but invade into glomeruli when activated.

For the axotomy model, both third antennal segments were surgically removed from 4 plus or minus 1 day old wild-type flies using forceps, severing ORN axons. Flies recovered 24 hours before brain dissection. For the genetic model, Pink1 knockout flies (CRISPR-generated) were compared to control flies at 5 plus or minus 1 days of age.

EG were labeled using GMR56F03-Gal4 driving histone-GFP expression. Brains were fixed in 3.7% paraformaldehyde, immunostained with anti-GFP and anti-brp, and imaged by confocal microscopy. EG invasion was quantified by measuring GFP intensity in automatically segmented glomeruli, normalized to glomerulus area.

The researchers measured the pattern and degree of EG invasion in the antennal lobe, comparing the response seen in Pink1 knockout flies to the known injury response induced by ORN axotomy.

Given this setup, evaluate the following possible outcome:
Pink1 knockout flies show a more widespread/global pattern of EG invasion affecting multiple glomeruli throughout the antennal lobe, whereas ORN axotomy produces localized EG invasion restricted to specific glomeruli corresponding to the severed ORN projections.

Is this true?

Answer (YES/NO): NO